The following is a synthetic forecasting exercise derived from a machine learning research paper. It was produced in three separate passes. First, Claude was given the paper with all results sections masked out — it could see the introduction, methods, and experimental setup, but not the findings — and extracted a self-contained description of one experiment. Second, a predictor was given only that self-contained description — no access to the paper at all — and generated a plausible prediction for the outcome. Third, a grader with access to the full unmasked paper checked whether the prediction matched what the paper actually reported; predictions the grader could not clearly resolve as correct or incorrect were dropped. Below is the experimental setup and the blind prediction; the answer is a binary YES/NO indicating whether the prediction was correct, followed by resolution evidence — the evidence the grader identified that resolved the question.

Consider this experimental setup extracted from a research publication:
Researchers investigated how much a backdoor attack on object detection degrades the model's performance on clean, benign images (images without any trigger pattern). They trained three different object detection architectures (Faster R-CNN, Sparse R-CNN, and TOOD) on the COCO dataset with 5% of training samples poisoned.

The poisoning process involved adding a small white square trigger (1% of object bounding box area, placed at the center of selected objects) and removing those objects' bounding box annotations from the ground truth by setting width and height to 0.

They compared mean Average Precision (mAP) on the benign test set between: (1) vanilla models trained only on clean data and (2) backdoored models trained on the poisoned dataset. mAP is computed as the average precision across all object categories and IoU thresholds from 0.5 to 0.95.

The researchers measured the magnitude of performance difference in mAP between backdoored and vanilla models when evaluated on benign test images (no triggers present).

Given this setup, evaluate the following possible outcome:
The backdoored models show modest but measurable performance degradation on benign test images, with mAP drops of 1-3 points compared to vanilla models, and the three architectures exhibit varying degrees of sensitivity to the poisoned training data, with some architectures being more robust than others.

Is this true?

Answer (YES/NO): NO